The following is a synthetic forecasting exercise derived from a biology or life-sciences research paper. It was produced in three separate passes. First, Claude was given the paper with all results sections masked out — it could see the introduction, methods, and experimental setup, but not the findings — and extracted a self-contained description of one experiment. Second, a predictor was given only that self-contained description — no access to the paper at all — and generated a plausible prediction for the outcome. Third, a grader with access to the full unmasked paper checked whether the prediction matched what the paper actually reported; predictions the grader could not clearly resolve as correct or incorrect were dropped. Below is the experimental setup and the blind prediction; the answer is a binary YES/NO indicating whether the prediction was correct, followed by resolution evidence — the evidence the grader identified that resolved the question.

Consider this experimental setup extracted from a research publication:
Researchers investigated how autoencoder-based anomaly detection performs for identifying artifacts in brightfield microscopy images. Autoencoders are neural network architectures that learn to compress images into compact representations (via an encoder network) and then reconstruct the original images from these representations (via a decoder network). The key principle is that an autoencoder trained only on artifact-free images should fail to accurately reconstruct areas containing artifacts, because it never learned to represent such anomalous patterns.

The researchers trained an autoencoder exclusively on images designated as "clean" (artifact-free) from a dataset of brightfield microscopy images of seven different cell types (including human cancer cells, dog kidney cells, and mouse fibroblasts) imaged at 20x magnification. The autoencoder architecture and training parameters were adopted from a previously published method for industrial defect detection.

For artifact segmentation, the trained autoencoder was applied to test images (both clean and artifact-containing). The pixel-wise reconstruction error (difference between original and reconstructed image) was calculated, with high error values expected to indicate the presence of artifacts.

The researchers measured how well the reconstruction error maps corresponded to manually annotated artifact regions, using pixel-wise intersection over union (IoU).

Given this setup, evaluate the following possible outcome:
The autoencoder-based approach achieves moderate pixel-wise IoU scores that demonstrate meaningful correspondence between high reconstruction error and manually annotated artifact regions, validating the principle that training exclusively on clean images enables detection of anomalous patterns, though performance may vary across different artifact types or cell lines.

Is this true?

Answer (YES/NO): NO